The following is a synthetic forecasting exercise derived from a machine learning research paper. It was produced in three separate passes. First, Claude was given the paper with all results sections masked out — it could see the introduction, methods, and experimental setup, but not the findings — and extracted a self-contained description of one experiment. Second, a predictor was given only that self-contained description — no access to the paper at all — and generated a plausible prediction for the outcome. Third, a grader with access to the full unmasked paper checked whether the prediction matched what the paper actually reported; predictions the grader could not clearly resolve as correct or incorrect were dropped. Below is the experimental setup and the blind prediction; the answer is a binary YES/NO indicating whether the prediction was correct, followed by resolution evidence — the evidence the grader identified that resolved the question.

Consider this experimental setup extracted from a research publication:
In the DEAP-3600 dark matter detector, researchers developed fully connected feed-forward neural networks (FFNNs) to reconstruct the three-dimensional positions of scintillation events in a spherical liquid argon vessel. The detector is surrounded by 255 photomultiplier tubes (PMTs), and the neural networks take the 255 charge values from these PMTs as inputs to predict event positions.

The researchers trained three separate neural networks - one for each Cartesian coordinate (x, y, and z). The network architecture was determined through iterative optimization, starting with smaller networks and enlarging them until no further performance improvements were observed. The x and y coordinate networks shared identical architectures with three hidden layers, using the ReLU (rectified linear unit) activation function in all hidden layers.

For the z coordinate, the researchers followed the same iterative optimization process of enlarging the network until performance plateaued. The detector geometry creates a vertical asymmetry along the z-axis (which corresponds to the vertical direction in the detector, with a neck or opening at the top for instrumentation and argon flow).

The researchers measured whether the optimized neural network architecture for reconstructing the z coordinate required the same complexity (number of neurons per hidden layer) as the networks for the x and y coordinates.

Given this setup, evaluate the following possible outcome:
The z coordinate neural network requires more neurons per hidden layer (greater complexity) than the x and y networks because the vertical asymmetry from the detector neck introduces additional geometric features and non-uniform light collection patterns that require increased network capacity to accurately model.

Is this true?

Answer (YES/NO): YES